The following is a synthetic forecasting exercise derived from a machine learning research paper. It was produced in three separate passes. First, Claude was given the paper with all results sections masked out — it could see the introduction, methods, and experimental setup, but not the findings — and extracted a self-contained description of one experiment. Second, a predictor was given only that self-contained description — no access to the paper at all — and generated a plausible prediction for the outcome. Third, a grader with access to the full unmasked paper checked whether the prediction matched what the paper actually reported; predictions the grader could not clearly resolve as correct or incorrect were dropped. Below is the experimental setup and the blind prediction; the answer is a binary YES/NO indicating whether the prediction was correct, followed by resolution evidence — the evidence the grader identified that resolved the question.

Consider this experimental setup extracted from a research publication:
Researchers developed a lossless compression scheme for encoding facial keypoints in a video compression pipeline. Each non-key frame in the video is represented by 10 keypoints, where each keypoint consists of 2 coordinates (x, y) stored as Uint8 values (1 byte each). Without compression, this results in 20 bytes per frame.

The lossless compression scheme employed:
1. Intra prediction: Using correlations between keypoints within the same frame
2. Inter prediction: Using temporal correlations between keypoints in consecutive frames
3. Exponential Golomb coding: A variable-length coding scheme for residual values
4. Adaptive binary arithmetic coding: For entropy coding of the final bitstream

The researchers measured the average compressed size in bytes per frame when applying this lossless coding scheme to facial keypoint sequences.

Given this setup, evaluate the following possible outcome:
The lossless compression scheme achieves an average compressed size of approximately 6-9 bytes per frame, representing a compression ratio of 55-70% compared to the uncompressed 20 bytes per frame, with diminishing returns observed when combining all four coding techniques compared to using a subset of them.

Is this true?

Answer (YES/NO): NO